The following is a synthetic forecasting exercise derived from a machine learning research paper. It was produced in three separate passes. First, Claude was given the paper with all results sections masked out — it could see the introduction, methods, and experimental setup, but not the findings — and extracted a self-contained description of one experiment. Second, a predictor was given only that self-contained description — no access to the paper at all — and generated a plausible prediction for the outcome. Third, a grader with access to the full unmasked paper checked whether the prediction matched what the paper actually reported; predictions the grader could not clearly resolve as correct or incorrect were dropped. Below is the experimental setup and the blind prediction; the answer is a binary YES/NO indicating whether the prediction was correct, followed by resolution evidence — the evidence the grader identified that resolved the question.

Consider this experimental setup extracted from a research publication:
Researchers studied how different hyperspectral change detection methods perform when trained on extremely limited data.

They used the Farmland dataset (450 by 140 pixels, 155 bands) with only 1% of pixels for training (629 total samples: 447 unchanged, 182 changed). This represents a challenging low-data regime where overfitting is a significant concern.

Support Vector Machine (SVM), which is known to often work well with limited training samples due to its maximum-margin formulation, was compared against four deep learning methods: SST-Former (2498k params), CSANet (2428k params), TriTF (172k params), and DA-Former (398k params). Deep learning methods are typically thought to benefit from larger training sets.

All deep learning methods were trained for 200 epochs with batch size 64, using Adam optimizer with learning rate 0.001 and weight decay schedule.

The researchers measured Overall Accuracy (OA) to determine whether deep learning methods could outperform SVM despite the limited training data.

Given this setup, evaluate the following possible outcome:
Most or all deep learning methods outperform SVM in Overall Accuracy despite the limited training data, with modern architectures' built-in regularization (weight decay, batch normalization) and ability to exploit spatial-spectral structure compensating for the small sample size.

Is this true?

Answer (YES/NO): YES